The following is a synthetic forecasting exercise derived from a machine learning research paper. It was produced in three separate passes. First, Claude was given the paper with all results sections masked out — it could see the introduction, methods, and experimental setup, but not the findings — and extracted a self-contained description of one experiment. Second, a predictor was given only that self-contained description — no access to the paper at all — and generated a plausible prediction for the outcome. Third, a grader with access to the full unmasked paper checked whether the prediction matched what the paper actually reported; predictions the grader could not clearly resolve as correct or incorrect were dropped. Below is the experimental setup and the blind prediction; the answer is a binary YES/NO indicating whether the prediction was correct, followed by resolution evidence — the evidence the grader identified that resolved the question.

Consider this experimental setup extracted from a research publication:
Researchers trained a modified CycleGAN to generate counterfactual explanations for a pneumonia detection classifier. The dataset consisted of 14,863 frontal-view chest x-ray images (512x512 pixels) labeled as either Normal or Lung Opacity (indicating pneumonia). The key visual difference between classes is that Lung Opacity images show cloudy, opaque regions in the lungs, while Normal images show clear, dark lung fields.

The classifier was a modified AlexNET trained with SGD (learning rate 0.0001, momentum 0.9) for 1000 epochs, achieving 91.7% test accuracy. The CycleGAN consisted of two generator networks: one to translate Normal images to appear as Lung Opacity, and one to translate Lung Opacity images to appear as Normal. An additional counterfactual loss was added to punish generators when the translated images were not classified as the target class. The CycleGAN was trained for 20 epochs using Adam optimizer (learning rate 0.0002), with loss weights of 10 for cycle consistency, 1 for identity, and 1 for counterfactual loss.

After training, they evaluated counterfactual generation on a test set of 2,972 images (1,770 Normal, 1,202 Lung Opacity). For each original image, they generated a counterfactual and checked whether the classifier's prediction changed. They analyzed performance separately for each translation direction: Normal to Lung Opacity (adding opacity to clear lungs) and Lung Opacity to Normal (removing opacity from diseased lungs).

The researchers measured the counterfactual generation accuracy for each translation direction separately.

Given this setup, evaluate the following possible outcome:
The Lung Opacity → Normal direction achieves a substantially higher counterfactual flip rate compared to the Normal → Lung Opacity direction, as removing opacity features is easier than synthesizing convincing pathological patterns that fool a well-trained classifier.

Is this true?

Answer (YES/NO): NO